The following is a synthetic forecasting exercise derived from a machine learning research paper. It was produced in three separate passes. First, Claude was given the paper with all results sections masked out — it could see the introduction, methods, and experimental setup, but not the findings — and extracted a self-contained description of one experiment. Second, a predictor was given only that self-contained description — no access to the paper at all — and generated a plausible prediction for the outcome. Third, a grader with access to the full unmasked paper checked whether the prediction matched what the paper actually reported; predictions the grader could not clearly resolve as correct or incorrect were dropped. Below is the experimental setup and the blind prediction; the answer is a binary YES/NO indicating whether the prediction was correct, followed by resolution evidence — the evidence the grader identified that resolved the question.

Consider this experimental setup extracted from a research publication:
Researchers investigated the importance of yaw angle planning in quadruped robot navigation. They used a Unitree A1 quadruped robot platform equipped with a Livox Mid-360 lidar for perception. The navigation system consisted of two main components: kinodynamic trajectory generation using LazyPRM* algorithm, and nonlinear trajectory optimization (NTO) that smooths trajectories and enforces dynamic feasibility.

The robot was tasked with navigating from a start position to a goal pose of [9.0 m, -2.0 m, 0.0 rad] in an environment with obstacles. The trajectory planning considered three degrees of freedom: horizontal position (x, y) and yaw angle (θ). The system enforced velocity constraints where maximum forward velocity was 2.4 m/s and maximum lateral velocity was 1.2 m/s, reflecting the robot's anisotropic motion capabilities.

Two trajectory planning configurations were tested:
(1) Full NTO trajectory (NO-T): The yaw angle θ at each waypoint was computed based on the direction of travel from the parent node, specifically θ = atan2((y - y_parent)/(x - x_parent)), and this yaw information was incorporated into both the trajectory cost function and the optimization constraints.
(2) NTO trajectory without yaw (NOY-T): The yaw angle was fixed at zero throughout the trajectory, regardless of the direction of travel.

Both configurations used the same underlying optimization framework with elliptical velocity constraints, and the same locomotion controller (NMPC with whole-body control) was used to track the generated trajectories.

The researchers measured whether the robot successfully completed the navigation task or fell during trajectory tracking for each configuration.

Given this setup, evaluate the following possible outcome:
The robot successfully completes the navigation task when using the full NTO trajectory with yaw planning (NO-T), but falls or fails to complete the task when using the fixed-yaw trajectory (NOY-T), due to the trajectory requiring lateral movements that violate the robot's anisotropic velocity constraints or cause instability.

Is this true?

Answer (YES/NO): YES